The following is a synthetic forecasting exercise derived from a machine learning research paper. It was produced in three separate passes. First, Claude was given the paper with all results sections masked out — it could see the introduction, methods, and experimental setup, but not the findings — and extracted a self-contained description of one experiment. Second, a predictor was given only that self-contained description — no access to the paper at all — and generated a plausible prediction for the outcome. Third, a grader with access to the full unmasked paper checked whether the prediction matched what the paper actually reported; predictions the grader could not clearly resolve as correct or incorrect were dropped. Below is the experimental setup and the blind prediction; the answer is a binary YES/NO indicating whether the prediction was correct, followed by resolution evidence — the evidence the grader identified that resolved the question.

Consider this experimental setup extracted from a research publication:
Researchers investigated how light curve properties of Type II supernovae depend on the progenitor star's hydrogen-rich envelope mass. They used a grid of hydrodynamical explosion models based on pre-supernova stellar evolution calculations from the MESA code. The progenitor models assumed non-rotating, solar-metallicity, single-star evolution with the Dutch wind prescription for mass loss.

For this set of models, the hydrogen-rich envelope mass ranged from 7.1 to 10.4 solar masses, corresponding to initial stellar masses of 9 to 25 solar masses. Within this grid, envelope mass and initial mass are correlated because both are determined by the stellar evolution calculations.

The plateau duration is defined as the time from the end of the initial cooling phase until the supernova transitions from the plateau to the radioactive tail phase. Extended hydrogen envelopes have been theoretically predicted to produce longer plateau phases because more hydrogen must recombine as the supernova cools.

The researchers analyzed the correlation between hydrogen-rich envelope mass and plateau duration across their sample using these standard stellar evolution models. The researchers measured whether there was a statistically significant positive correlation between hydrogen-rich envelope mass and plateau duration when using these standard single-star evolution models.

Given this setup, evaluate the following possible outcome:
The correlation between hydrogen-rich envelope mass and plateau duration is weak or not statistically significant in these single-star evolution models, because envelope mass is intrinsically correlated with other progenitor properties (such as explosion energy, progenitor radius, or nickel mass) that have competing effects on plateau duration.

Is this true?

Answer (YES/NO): NO